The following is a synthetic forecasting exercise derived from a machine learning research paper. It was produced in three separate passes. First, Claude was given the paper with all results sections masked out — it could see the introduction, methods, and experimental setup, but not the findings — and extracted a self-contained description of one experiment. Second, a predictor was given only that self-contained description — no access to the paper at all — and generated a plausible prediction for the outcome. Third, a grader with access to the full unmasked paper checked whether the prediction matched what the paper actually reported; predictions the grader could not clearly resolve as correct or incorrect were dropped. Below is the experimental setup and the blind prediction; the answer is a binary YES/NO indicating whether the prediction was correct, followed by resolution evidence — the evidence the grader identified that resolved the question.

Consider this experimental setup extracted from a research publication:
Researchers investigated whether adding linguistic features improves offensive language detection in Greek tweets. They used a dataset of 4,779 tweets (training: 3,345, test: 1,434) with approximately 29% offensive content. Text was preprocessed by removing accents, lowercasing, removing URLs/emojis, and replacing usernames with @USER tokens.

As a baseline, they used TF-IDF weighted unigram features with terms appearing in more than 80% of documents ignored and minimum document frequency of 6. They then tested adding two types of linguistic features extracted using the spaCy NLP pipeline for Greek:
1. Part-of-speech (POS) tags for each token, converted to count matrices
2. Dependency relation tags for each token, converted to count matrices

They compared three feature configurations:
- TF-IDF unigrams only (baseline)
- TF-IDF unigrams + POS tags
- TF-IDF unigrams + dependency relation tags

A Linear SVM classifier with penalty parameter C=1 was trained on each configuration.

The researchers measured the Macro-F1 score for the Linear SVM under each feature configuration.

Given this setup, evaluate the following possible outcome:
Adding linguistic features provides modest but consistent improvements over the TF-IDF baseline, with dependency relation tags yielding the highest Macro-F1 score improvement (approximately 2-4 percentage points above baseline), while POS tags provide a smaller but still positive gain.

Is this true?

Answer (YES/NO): NO